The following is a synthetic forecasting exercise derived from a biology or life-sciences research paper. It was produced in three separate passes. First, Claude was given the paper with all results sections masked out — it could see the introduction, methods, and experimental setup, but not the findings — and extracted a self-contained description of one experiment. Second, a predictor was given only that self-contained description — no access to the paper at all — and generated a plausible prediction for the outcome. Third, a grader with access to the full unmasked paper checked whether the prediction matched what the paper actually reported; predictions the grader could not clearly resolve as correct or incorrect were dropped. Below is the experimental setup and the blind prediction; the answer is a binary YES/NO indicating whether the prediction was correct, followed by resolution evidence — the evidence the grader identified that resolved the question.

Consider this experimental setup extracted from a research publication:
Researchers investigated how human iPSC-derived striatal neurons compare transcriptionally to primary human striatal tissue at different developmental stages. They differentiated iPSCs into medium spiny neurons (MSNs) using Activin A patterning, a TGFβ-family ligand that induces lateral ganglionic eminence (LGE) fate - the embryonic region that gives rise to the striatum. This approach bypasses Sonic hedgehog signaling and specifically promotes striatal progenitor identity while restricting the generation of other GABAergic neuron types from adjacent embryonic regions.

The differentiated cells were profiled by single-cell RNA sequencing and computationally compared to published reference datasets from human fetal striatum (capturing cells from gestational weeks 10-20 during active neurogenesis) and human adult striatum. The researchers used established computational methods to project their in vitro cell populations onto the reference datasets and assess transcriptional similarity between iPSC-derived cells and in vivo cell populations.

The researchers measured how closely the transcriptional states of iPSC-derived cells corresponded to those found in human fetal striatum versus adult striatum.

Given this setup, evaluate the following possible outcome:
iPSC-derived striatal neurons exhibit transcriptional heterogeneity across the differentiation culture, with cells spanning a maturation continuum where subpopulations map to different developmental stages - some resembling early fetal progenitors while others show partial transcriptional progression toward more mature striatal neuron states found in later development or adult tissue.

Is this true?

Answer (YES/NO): YES